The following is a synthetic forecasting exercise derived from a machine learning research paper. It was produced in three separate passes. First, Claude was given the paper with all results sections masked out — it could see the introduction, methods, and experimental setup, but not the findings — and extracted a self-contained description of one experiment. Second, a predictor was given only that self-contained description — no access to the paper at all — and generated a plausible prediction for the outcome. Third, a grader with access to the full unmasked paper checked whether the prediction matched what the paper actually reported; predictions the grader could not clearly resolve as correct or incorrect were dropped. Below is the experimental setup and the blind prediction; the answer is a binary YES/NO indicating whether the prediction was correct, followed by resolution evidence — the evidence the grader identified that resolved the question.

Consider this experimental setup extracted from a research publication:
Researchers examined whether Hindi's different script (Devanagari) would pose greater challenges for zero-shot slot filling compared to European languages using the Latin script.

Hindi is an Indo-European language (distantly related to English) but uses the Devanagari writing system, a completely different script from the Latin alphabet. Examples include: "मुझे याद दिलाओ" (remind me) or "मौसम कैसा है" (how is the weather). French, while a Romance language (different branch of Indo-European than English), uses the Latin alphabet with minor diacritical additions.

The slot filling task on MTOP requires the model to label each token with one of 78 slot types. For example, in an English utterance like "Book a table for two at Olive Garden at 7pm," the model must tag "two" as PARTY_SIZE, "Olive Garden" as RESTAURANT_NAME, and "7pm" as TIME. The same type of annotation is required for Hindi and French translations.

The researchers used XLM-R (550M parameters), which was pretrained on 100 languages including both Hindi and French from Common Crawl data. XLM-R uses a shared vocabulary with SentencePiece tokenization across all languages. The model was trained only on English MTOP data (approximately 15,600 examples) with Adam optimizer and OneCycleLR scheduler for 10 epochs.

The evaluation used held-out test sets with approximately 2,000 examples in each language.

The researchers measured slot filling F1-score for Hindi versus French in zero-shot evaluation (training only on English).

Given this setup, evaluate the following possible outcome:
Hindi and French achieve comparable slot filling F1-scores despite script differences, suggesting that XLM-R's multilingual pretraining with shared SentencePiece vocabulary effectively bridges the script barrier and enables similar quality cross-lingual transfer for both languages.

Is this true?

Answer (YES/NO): NO